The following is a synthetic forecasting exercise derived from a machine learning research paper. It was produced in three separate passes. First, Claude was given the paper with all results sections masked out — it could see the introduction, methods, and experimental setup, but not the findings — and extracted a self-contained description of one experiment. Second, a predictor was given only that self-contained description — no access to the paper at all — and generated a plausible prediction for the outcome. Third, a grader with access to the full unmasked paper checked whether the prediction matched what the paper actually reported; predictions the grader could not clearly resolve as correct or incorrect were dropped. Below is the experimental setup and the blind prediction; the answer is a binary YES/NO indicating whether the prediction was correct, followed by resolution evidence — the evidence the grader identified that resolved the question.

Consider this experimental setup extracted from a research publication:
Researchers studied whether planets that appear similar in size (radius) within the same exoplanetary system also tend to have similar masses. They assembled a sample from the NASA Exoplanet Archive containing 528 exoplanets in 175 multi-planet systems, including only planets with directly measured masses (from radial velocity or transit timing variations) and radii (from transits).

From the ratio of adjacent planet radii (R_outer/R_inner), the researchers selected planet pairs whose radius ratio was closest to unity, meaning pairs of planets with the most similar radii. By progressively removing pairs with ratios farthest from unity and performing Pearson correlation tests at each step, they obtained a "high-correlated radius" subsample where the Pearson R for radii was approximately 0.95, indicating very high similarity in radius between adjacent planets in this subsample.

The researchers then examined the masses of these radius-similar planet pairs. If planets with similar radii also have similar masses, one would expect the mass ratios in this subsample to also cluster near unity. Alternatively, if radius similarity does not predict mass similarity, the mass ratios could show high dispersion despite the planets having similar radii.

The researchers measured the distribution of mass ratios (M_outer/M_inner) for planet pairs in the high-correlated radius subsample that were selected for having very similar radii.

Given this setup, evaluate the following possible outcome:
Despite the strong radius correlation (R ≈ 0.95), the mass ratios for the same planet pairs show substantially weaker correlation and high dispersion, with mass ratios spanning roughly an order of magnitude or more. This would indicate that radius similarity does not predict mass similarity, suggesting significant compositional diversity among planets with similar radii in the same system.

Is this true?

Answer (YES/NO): YES